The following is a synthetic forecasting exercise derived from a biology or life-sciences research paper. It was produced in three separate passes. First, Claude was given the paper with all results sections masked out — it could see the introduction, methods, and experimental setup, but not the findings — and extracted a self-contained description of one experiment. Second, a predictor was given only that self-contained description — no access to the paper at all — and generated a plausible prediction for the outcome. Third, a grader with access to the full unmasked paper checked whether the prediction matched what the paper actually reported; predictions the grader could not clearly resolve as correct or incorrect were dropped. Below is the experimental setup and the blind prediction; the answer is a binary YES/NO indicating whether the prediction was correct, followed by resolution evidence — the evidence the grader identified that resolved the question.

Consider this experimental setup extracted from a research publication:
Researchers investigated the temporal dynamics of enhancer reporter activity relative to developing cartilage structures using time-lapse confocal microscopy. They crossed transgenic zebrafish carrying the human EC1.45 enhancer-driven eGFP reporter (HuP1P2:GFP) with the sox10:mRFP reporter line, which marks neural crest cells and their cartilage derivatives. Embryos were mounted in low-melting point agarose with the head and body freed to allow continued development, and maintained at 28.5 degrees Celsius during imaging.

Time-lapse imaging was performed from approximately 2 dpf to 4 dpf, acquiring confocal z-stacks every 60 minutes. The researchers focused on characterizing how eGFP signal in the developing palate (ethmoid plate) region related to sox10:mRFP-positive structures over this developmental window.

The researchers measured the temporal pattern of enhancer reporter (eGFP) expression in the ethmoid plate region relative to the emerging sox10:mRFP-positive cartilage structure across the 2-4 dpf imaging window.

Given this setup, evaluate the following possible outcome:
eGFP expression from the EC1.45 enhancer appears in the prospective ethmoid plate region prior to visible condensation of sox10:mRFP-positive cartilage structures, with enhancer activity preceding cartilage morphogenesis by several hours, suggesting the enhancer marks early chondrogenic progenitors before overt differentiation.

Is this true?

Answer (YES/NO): YES